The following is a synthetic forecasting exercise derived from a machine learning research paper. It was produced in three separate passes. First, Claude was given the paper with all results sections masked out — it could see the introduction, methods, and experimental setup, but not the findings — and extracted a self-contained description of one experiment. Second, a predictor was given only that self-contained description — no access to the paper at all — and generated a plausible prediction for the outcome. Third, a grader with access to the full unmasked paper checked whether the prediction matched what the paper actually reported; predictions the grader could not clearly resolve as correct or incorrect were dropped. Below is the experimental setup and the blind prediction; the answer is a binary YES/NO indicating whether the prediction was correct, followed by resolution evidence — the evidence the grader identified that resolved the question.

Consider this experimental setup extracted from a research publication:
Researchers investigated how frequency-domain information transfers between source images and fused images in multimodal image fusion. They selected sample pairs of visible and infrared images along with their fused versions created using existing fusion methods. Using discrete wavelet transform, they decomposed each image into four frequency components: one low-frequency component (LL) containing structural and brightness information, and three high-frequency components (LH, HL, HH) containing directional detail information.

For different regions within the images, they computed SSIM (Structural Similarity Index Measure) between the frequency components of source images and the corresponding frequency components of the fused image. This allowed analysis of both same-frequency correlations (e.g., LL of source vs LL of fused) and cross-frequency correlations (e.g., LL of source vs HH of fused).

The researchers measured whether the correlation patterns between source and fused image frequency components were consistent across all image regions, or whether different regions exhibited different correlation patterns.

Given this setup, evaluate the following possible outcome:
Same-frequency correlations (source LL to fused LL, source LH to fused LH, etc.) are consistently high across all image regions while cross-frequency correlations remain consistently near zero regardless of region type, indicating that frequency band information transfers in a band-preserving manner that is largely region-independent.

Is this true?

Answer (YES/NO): NO